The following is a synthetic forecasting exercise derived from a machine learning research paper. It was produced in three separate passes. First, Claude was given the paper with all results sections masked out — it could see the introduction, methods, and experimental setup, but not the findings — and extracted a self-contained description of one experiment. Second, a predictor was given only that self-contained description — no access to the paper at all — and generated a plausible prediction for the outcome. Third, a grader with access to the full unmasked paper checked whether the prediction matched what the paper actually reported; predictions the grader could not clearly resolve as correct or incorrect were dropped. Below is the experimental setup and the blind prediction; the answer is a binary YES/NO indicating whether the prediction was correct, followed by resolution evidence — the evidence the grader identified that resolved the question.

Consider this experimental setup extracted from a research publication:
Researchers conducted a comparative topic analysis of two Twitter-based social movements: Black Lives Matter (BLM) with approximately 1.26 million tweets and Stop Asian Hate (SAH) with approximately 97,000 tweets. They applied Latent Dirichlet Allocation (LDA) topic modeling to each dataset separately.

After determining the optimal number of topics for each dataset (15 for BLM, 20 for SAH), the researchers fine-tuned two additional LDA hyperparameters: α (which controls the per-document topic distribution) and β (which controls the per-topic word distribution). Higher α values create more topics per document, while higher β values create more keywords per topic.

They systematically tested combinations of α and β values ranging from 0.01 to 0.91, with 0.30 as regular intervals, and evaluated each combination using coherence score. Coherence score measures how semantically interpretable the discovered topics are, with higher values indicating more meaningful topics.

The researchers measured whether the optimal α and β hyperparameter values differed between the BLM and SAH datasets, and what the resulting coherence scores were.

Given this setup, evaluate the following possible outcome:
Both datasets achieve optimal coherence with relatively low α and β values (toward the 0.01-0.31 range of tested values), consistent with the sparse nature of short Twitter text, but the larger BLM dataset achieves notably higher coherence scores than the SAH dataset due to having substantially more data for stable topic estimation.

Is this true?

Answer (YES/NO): NO